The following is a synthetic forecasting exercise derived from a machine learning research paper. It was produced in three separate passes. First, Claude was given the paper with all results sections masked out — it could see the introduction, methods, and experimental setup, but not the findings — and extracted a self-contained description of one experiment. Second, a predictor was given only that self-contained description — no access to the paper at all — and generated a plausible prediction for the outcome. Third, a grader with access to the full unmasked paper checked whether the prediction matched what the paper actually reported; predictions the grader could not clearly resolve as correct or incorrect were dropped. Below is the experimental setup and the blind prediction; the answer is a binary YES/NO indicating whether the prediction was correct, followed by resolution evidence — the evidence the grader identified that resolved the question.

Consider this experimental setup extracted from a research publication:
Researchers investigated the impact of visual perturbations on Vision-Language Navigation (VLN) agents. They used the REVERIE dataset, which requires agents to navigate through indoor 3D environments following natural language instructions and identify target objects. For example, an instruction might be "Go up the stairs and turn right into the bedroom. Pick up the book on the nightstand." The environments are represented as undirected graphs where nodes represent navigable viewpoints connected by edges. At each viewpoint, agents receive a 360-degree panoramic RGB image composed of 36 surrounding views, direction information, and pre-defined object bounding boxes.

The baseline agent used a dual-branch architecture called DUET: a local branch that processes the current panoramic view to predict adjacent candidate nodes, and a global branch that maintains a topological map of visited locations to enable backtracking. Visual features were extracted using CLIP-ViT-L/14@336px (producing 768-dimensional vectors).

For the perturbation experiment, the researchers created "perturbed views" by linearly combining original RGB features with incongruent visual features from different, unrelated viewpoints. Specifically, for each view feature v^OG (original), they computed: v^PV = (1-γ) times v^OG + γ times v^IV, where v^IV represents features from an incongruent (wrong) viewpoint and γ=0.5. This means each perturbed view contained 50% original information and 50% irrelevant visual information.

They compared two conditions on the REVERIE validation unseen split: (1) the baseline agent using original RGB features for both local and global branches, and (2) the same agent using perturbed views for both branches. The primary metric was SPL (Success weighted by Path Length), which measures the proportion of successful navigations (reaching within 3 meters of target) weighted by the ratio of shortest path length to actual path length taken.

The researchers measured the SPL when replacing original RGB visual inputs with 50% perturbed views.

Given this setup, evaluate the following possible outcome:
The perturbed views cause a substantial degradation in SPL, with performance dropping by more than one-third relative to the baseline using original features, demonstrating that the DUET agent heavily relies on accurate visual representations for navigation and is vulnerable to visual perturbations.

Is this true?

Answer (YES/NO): NO